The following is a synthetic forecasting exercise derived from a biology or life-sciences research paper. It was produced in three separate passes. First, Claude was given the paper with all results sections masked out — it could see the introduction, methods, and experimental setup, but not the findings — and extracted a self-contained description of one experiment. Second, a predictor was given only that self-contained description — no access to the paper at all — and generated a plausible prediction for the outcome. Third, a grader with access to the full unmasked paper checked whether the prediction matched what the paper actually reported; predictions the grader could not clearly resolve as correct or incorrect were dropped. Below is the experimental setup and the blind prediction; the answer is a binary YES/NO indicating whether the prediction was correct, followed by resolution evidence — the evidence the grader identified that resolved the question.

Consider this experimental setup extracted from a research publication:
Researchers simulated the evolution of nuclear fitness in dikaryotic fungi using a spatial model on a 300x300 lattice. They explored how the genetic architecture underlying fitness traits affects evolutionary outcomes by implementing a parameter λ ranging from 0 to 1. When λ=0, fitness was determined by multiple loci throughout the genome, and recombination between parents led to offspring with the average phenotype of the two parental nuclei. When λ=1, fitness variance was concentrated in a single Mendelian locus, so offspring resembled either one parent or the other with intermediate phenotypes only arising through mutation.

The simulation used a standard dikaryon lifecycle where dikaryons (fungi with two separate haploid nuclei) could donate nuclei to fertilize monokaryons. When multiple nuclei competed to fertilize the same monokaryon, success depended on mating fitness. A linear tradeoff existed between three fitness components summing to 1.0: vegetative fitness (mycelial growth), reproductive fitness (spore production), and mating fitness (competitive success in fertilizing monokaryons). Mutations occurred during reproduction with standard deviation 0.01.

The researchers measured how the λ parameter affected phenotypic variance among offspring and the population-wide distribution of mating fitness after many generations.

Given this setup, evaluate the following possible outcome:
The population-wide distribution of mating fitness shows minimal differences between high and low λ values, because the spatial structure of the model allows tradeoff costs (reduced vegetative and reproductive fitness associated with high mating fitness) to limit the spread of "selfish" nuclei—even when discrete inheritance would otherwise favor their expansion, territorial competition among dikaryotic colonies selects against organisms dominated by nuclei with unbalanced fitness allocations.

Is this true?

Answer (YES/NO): NO